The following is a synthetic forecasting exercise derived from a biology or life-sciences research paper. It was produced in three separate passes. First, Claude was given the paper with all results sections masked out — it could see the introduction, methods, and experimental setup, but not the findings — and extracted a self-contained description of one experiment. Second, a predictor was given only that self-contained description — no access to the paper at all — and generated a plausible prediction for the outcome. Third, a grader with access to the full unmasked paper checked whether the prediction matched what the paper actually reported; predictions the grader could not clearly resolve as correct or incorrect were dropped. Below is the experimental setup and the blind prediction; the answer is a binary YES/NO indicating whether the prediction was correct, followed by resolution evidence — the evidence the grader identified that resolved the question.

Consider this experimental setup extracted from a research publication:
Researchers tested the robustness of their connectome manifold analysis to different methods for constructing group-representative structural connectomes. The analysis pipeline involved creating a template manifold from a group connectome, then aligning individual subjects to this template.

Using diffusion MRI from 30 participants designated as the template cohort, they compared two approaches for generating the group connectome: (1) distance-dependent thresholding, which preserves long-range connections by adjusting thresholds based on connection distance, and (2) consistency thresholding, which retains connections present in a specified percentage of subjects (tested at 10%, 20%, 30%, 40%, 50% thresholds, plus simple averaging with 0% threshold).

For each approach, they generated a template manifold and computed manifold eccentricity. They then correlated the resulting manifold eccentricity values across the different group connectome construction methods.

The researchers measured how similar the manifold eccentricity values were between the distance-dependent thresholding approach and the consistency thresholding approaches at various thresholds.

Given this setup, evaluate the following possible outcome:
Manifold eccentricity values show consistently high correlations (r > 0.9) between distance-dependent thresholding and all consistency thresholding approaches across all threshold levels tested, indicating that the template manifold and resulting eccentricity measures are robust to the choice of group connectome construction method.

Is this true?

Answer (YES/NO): NO